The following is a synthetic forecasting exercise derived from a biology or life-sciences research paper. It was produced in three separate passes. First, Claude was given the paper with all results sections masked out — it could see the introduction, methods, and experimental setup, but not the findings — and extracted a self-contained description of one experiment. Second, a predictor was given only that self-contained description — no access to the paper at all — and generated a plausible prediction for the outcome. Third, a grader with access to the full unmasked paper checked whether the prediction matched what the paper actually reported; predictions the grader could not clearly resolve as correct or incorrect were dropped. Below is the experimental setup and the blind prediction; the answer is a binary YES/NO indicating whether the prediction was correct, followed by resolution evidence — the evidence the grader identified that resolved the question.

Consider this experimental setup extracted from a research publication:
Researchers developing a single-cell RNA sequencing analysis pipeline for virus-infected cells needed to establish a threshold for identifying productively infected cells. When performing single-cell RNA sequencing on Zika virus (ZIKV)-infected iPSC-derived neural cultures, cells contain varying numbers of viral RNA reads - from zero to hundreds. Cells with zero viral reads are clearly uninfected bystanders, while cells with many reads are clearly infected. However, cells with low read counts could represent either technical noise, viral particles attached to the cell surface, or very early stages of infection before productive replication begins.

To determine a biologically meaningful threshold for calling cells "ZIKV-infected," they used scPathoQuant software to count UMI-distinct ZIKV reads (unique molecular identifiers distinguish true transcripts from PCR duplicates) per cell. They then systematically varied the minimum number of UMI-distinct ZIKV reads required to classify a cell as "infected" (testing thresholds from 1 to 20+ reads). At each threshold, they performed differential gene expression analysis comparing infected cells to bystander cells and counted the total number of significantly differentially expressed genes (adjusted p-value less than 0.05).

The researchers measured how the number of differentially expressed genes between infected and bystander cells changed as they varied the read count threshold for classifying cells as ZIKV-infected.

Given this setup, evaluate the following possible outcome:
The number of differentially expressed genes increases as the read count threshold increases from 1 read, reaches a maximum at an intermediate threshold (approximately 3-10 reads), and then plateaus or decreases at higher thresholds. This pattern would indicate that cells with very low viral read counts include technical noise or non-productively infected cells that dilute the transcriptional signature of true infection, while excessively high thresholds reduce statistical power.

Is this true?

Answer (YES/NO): YES